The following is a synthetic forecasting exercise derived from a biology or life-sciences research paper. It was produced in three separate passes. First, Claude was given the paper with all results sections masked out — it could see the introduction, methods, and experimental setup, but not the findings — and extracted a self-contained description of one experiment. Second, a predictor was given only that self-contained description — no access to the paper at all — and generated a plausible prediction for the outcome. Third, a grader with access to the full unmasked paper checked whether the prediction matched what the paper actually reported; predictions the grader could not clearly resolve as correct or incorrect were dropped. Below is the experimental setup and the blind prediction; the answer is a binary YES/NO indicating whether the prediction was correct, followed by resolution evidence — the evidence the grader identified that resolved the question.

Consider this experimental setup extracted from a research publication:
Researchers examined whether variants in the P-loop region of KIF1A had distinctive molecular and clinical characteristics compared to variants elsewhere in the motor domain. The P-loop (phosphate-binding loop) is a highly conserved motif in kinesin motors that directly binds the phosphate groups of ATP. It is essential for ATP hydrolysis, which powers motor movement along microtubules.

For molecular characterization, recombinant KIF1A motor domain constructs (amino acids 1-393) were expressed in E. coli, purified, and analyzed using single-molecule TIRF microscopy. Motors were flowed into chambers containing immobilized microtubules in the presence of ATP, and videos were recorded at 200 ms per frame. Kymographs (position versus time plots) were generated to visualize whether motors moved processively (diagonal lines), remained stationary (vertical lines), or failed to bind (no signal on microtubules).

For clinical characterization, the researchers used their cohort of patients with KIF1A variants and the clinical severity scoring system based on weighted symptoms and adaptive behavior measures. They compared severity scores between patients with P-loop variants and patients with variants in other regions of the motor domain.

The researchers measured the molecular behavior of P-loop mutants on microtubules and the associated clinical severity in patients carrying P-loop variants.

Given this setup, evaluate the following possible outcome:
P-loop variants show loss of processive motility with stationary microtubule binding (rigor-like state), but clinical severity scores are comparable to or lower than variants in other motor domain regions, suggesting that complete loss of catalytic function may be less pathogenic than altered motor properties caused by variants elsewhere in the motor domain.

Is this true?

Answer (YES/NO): NO